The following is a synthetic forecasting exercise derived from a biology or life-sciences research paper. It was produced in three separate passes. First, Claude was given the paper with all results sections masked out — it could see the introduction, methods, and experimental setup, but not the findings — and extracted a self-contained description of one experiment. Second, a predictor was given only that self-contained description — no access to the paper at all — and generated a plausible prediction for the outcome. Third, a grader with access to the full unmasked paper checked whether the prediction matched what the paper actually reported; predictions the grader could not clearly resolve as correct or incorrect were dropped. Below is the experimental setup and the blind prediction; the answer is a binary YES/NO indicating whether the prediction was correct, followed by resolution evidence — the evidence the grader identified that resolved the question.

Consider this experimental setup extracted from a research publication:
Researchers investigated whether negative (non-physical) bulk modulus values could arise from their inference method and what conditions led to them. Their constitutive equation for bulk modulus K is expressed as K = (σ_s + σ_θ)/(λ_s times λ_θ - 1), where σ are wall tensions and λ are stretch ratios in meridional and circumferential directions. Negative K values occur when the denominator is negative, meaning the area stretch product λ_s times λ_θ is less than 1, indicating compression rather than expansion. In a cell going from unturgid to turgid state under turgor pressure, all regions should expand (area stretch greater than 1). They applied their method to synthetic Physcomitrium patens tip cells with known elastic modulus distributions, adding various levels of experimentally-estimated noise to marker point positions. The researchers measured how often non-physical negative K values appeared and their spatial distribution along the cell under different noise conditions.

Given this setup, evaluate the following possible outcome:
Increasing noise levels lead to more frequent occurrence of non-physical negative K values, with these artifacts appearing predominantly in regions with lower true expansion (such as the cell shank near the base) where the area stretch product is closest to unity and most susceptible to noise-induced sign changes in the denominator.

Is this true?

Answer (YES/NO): NO